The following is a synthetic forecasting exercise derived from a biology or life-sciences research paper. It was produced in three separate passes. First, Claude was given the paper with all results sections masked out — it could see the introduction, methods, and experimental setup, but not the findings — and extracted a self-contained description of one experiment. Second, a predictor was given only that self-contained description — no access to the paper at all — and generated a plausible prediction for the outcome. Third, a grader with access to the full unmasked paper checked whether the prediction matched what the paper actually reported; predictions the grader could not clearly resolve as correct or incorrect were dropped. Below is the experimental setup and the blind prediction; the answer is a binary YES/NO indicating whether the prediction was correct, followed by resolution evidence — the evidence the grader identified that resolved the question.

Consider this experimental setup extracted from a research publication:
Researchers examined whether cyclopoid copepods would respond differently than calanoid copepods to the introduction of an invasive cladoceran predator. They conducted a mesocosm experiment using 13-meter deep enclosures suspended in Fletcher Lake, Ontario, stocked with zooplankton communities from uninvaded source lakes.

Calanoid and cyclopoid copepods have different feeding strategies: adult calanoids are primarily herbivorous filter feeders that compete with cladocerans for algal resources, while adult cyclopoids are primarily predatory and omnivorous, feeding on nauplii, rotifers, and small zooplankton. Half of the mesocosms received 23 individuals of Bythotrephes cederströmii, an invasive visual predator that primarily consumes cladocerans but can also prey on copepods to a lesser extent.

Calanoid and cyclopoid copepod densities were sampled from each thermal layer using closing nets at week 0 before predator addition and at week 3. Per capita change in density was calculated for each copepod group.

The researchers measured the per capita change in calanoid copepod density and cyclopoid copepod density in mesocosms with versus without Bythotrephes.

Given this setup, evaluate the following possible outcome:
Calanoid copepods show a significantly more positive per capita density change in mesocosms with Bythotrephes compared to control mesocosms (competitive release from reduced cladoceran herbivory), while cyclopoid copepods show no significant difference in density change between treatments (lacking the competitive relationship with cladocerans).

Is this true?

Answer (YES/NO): NO